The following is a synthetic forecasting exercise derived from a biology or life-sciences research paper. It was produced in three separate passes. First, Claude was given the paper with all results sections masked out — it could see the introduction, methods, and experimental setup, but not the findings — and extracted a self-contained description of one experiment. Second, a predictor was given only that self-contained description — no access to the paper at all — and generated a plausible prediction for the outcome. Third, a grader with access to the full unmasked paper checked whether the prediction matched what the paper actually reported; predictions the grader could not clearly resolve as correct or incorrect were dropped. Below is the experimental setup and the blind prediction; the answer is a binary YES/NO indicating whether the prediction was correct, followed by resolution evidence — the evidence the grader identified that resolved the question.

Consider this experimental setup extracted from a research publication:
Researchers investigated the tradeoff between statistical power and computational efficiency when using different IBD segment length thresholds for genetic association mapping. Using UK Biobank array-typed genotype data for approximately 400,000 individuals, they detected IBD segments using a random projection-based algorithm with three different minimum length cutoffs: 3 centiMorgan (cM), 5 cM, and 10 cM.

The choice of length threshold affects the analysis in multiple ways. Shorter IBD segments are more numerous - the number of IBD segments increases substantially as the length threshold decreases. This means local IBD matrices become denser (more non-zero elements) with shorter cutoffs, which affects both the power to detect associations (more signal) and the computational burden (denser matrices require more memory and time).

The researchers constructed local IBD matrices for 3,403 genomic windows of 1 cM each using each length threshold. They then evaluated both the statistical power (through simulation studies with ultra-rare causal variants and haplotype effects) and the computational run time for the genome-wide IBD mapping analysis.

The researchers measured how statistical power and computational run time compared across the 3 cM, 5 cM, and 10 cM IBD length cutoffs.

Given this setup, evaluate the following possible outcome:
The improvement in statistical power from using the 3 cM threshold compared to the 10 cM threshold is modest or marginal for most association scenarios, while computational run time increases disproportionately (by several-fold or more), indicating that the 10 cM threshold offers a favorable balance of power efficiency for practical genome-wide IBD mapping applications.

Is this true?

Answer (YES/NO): NO